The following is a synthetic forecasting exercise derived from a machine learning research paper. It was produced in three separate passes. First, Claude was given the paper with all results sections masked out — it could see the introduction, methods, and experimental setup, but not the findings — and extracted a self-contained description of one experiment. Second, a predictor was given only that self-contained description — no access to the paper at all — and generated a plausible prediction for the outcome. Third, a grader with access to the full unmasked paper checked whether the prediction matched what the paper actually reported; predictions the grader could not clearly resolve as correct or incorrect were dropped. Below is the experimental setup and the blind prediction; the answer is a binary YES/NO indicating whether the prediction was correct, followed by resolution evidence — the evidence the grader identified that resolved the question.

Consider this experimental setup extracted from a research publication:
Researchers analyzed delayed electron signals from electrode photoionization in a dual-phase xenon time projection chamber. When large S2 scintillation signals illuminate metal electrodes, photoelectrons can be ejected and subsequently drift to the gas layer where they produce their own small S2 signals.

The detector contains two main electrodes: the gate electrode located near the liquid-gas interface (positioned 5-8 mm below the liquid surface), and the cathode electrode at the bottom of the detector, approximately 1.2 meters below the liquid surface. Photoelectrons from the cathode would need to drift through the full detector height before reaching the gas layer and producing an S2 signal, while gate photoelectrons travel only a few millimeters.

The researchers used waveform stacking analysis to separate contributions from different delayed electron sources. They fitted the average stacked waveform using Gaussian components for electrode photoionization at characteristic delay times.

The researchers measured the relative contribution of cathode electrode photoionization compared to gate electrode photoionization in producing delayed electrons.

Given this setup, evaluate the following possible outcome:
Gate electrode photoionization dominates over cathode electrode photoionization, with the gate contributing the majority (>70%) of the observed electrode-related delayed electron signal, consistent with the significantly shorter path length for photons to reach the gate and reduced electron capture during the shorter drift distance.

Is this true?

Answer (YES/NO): YES